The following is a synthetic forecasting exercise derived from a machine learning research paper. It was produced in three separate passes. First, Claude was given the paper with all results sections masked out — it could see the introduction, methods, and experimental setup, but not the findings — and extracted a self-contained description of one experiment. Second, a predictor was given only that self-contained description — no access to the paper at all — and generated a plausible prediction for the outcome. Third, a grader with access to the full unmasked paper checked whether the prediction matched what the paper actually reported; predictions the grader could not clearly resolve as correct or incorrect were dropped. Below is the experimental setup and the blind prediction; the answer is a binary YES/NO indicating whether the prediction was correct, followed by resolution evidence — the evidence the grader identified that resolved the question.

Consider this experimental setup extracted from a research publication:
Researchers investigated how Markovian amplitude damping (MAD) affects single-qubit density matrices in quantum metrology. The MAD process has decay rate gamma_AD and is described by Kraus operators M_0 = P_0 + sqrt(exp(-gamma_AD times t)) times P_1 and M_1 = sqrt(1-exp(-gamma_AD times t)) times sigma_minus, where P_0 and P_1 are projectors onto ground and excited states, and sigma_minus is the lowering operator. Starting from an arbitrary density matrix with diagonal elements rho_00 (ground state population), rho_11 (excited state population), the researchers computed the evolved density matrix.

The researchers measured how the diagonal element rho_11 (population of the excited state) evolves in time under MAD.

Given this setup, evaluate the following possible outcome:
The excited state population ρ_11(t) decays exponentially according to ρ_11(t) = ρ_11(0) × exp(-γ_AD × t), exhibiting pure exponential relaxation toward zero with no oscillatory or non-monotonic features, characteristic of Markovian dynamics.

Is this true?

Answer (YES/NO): YES